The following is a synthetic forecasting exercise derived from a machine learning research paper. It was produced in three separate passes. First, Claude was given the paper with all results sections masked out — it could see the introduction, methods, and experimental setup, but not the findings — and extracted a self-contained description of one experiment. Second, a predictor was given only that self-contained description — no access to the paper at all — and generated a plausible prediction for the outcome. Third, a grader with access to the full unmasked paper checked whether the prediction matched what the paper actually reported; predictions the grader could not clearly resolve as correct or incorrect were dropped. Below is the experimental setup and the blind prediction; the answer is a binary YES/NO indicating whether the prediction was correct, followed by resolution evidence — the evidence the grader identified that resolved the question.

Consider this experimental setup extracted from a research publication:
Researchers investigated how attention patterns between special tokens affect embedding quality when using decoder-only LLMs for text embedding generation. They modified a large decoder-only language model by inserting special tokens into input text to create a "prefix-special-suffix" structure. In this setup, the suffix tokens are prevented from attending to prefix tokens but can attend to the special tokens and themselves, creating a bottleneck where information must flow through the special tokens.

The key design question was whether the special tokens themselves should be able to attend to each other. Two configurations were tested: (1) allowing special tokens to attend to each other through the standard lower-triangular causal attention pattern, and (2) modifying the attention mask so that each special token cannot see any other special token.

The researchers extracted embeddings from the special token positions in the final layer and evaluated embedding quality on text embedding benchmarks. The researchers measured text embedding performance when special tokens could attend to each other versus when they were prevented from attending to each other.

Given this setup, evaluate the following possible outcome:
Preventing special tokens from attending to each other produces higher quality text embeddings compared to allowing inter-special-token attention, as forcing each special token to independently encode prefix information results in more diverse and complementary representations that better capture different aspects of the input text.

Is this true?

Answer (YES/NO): YES